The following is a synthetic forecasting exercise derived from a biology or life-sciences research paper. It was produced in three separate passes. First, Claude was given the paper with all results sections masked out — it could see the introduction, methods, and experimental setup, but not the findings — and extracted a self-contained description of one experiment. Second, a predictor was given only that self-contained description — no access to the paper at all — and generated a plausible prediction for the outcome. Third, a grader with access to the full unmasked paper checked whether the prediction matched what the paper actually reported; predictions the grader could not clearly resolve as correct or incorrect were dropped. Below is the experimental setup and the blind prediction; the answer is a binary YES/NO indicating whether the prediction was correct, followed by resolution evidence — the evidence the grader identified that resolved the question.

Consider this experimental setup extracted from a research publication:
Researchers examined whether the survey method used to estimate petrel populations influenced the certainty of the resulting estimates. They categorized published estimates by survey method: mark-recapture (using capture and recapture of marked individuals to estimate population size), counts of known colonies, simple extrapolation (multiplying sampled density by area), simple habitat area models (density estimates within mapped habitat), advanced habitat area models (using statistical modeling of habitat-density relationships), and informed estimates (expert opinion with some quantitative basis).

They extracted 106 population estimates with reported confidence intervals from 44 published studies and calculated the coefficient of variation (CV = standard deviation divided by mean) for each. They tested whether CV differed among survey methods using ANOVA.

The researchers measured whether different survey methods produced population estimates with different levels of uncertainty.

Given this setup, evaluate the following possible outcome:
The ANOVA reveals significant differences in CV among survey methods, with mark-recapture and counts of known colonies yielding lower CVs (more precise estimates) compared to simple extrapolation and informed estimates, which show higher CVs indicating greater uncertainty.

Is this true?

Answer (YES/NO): NO